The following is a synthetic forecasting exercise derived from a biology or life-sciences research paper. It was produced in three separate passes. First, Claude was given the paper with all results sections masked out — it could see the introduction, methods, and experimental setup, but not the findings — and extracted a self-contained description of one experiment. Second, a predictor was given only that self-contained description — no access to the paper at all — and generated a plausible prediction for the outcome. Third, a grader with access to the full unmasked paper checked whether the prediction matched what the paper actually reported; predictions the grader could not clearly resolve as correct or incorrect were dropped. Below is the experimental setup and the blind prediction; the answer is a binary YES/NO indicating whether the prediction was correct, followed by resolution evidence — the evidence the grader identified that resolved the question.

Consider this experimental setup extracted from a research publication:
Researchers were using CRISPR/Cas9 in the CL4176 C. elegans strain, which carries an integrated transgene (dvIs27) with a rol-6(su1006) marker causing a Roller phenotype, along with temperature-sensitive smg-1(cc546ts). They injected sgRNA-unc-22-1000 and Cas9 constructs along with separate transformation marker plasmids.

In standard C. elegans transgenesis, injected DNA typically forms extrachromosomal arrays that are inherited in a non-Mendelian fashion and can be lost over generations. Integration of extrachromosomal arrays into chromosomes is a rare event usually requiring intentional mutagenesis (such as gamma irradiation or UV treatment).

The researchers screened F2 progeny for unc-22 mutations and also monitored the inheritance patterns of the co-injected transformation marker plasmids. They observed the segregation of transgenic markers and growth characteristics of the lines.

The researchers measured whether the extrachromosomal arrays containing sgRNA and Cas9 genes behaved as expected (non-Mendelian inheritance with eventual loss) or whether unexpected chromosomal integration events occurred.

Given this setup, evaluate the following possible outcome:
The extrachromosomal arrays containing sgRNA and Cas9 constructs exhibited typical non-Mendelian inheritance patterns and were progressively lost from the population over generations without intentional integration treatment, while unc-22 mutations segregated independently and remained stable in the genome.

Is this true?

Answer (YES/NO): NO